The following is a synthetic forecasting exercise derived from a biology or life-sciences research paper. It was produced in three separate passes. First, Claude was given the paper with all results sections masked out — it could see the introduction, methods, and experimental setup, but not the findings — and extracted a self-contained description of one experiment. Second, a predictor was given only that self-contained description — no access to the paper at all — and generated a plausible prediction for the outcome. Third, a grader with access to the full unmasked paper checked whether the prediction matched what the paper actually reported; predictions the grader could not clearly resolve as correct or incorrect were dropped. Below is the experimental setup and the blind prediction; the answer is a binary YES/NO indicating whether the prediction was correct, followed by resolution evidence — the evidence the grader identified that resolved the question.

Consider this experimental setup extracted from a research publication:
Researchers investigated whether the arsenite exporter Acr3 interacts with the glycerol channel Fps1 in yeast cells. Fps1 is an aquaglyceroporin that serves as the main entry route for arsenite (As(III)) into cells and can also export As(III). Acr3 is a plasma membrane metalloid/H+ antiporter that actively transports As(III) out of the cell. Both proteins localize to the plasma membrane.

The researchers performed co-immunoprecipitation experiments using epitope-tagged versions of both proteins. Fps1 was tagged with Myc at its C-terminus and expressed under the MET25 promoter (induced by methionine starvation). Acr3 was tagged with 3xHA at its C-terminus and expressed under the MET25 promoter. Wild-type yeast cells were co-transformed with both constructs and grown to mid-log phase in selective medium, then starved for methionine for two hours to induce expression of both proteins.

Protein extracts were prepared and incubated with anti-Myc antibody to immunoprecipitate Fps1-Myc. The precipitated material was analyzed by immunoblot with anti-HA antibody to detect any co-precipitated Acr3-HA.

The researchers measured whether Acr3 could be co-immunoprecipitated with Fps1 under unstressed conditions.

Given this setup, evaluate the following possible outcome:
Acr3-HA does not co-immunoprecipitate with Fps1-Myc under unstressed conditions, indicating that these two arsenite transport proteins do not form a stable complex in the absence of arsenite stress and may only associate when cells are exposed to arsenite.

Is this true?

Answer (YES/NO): NO